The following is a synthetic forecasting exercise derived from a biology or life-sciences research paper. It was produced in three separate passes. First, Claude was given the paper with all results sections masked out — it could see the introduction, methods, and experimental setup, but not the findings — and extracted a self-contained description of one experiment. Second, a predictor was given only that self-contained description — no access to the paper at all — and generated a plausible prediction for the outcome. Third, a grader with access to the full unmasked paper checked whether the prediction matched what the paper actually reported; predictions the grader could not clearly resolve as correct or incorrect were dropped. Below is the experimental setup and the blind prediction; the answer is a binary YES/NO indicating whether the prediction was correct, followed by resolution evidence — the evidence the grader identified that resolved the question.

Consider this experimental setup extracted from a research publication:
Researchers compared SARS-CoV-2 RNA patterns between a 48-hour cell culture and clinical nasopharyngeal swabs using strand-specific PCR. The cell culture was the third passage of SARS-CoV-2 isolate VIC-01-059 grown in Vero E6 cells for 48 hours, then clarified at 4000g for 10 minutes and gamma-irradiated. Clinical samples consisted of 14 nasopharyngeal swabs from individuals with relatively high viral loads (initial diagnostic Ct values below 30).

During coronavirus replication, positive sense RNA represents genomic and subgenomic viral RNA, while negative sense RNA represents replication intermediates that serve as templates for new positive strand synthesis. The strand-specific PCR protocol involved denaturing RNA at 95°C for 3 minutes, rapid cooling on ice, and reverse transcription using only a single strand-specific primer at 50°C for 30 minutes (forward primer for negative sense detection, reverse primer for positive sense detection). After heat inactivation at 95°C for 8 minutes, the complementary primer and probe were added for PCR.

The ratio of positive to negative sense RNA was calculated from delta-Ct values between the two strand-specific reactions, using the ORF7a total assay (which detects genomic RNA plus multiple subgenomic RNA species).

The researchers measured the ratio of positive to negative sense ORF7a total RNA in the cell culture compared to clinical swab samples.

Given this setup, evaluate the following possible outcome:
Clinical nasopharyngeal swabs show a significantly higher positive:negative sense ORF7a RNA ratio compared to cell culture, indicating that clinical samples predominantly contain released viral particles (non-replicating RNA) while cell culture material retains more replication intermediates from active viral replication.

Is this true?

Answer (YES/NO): NO